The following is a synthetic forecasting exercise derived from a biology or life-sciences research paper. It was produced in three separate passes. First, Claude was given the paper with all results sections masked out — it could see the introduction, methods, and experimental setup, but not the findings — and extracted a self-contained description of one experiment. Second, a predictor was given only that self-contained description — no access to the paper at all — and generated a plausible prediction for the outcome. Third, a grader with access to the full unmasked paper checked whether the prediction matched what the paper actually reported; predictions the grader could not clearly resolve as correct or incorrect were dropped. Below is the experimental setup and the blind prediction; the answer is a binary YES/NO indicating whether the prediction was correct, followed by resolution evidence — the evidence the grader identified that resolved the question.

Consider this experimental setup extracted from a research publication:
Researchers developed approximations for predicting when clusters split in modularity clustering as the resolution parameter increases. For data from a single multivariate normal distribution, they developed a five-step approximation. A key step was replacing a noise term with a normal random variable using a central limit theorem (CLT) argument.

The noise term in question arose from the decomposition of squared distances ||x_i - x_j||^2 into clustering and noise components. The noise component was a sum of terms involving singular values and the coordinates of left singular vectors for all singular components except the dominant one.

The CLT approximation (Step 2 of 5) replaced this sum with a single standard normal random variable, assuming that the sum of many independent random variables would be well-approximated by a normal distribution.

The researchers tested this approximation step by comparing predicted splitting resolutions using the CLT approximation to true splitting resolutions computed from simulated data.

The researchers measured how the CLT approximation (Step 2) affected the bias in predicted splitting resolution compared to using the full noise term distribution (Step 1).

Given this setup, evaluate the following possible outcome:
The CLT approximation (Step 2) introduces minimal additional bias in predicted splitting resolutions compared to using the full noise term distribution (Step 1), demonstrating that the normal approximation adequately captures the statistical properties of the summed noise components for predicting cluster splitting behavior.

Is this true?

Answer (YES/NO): NO